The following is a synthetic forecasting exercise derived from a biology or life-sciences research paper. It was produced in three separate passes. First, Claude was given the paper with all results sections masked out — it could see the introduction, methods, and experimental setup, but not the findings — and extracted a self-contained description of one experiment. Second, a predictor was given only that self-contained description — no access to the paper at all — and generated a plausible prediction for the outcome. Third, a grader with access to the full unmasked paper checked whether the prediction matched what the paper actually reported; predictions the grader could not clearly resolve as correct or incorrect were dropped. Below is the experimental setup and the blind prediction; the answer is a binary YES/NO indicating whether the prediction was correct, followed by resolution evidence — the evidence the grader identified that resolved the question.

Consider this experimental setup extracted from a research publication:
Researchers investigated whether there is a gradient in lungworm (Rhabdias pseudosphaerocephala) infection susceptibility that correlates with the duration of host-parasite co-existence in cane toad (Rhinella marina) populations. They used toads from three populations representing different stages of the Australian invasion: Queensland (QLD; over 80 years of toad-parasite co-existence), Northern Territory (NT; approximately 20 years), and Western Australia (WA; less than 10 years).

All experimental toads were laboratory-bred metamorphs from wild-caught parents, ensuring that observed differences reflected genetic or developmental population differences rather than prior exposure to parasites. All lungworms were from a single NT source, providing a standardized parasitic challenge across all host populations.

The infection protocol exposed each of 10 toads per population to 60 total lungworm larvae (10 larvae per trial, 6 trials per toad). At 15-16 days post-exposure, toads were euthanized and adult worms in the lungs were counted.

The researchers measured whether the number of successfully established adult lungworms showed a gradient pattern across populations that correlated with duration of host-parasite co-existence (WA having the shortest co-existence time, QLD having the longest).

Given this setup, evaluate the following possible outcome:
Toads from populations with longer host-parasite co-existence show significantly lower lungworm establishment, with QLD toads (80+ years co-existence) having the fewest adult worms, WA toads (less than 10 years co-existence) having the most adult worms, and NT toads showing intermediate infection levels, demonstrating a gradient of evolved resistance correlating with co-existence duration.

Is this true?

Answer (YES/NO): YES